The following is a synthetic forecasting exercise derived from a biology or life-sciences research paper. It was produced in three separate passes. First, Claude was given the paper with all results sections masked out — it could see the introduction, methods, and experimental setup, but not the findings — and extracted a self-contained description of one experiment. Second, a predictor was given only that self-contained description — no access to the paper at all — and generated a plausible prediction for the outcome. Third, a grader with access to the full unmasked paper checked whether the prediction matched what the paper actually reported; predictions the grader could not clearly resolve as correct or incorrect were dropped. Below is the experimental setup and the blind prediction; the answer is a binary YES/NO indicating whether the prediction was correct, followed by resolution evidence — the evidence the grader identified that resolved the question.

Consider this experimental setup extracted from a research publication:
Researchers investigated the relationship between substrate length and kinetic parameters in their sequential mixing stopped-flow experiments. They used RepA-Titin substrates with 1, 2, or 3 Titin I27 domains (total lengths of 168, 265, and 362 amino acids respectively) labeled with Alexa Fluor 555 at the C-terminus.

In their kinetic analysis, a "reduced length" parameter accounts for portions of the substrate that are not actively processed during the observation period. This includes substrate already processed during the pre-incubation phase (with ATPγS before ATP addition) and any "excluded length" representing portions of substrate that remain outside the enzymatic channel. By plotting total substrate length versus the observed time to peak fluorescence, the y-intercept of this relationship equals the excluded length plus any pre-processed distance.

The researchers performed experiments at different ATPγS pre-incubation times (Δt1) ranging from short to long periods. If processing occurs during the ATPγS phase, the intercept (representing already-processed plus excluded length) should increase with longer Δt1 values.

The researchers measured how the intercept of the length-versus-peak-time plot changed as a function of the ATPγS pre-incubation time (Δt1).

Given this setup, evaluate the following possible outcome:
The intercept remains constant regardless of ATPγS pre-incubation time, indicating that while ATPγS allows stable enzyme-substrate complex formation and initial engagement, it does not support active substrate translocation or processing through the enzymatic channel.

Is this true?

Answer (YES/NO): NO